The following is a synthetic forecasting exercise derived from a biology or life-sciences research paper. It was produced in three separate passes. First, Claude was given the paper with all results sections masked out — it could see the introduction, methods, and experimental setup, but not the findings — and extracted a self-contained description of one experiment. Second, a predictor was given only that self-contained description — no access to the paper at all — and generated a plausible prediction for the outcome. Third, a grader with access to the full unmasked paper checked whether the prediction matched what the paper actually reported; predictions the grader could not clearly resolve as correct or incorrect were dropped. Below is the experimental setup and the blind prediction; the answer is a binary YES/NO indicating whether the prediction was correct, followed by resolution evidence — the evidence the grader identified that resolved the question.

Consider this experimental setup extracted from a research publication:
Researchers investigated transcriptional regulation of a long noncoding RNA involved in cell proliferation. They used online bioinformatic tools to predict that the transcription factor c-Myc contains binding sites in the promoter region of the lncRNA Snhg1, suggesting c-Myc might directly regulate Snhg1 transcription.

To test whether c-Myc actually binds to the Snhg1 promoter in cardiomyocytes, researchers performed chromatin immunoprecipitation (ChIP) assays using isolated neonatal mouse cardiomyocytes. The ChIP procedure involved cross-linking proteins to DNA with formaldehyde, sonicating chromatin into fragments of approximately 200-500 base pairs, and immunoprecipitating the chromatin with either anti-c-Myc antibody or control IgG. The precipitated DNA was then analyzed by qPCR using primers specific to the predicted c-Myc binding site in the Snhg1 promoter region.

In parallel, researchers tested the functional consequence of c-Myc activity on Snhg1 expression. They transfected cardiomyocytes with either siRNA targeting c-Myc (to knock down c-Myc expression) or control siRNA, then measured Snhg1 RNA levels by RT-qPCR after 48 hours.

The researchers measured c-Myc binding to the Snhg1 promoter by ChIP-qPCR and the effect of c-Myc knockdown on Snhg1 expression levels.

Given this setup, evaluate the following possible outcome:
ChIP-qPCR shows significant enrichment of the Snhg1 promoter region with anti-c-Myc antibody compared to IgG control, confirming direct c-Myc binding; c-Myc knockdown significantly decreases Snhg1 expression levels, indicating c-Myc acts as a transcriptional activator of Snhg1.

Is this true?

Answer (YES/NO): YES